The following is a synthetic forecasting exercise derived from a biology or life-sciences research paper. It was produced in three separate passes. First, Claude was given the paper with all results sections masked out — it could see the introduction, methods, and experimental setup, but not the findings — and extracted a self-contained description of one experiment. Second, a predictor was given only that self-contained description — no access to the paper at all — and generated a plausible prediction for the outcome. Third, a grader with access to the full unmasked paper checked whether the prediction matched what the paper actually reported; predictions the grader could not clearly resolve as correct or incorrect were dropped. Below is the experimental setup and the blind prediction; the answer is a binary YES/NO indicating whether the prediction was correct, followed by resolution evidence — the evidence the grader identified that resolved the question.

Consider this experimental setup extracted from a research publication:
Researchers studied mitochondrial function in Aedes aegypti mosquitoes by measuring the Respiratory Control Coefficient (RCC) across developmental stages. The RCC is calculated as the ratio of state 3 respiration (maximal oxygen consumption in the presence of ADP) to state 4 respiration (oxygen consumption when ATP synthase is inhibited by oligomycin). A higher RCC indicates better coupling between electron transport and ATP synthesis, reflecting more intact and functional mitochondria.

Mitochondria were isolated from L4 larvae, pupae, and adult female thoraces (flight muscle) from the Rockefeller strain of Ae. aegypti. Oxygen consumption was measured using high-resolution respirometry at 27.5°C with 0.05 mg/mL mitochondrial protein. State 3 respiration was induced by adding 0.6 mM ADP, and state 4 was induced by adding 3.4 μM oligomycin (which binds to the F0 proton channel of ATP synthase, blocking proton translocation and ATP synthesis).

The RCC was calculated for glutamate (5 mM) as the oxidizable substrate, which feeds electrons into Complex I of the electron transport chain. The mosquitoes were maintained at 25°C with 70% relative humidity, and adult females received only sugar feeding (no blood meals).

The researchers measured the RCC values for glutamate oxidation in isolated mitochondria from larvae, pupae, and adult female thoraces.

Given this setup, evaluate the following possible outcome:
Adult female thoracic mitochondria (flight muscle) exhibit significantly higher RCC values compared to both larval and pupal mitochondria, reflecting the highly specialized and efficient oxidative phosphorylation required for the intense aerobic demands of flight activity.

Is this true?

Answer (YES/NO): NO